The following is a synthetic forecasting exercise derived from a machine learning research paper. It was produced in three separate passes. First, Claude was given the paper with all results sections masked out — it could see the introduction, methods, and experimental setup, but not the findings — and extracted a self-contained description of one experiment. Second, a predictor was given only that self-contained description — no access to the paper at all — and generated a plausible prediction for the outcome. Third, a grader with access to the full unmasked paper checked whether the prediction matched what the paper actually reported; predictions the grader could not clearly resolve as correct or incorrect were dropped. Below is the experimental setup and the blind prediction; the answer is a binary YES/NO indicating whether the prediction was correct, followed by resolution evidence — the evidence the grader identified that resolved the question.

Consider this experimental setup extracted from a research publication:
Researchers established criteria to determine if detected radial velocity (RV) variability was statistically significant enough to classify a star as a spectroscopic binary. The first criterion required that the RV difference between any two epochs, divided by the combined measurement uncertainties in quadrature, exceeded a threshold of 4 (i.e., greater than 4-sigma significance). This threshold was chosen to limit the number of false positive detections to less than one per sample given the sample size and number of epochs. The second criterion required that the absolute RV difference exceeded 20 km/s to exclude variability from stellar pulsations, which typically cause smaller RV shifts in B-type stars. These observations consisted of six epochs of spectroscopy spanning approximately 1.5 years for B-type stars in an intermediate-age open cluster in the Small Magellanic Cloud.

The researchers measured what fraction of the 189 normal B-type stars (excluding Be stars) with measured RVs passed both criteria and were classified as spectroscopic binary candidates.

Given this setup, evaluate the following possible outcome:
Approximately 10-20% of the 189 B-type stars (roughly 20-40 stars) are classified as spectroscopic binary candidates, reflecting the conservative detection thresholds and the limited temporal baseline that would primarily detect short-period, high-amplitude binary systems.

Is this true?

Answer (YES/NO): YES